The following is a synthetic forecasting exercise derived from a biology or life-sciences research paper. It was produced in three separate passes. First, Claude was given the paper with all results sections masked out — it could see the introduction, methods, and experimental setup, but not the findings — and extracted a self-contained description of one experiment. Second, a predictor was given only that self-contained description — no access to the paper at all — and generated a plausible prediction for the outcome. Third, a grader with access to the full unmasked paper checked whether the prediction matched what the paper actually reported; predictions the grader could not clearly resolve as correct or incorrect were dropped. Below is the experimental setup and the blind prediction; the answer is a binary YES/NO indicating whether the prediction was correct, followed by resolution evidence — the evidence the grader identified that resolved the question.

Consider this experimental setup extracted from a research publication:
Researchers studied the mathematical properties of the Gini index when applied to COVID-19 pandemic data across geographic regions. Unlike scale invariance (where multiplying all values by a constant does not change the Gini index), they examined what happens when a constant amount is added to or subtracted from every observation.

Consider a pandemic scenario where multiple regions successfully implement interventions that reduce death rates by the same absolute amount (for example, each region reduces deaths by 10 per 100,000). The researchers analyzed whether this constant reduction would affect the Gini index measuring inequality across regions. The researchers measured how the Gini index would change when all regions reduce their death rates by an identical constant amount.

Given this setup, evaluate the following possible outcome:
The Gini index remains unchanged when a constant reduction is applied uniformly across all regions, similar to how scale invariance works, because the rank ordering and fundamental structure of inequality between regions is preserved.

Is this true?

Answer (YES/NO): NO